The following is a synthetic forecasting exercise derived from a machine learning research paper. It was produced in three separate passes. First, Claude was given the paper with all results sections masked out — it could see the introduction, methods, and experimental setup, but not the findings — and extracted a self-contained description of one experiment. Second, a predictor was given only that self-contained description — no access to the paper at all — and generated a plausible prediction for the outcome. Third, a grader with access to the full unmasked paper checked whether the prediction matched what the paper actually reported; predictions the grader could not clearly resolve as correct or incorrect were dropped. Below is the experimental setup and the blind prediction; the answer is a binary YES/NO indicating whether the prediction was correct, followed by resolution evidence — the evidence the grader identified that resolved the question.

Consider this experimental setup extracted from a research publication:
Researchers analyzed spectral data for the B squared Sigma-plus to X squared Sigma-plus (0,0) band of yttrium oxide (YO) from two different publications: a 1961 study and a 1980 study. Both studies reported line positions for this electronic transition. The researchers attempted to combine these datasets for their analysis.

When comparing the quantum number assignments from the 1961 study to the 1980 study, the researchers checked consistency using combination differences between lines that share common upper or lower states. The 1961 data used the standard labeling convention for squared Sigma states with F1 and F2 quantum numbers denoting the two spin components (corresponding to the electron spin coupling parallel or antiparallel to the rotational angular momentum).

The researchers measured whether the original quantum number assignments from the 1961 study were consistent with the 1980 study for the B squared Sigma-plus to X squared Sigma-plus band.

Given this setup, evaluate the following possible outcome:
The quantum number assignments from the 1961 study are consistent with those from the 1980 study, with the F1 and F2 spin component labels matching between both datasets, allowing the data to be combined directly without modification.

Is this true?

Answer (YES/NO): NO